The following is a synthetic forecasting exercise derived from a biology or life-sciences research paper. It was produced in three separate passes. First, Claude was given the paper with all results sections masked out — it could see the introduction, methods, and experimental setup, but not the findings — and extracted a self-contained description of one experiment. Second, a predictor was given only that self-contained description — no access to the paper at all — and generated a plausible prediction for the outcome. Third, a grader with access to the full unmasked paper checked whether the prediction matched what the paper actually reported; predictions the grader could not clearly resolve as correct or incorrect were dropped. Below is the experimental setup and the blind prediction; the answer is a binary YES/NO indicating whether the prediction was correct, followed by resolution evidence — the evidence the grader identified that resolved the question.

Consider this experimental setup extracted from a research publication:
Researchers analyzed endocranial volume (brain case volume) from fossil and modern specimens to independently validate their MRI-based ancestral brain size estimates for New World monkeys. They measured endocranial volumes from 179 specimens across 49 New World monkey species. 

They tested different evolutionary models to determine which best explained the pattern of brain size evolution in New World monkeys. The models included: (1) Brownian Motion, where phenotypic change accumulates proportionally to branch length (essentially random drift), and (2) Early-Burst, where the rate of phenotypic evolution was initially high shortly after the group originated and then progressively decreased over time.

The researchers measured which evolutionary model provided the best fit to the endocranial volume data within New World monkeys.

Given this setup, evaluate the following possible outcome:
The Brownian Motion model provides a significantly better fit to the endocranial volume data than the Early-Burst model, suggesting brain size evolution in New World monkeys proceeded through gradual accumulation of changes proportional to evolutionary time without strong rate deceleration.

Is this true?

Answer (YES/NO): NO